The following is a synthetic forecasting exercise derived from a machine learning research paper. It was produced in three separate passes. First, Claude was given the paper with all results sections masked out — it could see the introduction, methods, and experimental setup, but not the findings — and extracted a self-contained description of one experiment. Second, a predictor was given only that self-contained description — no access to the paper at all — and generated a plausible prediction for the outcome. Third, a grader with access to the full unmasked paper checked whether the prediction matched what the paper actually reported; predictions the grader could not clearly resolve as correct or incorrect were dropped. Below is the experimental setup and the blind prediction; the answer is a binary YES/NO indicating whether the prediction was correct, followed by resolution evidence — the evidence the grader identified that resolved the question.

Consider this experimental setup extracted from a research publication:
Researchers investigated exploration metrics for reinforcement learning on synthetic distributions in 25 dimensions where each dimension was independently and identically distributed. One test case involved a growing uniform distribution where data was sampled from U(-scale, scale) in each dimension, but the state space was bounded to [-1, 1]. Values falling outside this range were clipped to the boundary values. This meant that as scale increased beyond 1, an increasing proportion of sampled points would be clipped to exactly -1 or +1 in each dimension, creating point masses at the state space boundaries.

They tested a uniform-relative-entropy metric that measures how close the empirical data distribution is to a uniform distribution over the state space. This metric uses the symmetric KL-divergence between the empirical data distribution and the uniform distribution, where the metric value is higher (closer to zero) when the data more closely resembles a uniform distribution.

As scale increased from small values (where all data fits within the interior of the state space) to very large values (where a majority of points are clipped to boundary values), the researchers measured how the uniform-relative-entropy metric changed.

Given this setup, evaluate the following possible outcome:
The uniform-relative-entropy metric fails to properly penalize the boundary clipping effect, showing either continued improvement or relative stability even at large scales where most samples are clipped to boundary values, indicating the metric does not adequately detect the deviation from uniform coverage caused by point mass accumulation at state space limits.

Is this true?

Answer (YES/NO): NO